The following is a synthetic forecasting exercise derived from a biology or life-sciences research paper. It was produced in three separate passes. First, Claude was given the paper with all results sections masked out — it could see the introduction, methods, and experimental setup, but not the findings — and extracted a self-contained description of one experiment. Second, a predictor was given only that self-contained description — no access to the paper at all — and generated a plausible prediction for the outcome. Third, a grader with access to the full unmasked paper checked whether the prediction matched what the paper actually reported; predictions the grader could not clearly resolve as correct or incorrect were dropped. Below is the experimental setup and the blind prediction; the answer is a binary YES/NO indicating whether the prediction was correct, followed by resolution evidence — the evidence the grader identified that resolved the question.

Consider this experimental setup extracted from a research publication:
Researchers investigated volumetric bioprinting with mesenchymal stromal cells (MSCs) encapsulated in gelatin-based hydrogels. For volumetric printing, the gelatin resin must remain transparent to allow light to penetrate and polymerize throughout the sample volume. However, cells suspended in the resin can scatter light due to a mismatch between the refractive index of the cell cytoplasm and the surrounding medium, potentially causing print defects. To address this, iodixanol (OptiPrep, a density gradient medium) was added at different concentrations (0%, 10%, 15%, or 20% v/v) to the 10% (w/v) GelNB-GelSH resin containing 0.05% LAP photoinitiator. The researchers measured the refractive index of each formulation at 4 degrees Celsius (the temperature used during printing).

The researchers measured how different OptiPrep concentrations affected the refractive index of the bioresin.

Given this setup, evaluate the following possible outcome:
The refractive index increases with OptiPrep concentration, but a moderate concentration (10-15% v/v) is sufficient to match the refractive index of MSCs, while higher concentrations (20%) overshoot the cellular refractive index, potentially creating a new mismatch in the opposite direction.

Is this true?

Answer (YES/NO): NO